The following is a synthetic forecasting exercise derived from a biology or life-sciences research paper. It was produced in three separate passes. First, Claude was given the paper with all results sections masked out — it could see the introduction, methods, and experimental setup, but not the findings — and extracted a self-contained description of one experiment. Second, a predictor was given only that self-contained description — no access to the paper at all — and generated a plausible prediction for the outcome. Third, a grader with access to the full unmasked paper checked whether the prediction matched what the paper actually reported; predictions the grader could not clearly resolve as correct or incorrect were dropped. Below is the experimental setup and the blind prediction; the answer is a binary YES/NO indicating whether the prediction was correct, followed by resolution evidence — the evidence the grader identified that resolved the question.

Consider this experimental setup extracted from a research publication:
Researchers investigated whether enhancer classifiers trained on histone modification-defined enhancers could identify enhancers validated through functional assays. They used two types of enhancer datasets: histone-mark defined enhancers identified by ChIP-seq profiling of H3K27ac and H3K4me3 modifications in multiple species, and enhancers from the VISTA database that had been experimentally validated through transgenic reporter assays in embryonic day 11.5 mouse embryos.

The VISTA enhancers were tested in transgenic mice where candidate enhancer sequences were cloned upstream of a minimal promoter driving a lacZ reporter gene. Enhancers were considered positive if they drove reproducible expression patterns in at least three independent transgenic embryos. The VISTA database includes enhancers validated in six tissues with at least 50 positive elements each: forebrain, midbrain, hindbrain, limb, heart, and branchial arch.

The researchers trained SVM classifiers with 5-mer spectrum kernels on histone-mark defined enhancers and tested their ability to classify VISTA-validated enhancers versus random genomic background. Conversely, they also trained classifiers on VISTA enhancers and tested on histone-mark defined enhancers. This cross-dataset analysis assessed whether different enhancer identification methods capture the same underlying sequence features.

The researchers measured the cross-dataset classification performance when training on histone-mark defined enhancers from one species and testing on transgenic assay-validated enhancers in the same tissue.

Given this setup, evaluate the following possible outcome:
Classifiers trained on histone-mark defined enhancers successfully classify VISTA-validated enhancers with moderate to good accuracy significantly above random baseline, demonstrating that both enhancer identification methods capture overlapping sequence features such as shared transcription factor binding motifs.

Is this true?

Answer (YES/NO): YES